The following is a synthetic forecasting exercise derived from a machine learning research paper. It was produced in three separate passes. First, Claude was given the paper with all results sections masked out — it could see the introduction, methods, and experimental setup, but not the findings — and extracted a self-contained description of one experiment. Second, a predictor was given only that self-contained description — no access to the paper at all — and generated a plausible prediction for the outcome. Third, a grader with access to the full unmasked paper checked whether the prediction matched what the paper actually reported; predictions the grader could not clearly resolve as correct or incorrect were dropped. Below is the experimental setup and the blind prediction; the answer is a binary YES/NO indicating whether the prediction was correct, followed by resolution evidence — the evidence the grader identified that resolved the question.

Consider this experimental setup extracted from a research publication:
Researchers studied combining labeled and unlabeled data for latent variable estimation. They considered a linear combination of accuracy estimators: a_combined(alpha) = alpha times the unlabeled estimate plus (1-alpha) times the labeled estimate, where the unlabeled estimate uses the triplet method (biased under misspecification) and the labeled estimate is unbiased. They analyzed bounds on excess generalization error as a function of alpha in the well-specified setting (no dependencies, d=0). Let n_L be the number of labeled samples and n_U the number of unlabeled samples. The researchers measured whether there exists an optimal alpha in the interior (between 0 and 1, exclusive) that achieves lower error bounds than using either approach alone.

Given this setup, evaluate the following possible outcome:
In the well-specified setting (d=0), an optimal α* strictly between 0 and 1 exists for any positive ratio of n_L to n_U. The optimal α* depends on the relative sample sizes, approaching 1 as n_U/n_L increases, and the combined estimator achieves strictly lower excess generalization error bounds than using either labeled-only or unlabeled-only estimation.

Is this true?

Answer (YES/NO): YES